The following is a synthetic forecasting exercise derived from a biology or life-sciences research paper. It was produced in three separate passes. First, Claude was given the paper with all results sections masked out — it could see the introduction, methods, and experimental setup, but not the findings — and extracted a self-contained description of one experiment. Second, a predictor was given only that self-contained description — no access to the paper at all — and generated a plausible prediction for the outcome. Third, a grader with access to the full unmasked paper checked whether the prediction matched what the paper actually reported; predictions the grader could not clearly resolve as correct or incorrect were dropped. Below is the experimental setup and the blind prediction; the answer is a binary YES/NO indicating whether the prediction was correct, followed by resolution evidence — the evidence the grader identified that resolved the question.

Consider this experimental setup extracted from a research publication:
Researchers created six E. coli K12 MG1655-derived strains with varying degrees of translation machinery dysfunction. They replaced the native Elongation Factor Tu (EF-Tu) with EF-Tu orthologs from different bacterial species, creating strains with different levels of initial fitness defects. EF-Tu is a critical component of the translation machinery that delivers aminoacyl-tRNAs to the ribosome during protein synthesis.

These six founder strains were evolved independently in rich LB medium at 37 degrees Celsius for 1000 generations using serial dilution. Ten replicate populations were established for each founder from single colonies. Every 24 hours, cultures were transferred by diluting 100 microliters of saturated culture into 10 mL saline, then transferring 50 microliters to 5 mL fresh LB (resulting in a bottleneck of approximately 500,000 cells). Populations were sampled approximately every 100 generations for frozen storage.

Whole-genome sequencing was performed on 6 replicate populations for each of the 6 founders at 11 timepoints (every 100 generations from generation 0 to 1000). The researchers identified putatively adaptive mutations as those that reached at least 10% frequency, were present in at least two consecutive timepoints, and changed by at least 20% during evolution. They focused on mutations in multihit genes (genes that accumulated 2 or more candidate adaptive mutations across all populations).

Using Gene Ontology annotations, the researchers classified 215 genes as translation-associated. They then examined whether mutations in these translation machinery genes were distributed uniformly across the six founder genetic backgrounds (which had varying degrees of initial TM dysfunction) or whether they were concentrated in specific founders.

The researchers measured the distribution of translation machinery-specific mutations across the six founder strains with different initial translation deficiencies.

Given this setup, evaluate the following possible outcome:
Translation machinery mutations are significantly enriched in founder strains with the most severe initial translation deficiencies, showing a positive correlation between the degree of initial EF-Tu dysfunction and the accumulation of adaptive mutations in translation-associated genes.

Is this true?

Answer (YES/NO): YES